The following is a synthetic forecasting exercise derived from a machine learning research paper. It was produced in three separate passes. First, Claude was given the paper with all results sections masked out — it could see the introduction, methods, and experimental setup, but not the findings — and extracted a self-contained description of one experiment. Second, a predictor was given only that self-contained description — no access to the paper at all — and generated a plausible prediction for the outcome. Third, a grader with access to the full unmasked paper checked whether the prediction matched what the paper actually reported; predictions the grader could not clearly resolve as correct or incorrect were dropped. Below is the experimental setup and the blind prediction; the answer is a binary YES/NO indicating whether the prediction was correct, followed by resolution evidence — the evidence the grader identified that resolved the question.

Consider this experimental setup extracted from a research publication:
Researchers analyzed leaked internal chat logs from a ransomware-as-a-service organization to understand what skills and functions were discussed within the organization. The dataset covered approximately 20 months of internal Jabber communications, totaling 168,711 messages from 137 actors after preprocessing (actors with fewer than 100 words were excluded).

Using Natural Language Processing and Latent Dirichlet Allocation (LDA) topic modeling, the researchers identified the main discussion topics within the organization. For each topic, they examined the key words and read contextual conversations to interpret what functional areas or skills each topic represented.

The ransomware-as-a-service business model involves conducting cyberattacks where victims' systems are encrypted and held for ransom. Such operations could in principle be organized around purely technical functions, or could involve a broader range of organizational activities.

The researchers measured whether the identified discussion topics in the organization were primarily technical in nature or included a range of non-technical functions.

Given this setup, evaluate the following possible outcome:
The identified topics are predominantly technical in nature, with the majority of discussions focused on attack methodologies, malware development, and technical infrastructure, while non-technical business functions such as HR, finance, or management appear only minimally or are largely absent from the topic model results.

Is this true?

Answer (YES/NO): NO